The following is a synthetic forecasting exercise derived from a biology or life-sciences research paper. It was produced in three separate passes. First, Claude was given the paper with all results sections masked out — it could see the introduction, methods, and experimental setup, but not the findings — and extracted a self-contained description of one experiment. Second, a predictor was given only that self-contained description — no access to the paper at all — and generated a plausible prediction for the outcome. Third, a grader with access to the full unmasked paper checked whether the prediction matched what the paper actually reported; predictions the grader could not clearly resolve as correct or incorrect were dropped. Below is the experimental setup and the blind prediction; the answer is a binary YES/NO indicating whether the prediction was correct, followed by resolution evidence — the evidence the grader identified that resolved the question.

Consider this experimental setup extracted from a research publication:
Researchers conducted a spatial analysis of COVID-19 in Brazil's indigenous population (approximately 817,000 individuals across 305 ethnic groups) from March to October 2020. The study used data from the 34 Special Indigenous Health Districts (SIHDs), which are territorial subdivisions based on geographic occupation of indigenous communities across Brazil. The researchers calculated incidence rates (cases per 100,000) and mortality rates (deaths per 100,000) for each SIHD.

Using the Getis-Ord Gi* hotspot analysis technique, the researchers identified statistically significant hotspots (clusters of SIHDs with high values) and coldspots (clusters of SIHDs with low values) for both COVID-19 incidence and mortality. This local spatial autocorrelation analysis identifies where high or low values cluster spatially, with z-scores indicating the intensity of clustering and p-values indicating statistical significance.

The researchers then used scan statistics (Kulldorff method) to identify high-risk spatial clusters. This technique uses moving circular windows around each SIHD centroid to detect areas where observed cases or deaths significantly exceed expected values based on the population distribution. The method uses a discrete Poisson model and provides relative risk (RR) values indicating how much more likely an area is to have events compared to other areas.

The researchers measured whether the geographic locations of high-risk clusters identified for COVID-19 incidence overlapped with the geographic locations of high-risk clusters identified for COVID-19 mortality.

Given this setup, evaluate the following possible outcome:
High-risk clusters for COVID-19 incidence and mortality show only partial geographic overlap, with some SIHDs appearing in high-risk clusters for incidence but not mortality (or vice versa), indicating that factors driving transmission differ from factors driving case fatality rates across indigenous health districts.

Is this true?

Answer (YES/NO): YES